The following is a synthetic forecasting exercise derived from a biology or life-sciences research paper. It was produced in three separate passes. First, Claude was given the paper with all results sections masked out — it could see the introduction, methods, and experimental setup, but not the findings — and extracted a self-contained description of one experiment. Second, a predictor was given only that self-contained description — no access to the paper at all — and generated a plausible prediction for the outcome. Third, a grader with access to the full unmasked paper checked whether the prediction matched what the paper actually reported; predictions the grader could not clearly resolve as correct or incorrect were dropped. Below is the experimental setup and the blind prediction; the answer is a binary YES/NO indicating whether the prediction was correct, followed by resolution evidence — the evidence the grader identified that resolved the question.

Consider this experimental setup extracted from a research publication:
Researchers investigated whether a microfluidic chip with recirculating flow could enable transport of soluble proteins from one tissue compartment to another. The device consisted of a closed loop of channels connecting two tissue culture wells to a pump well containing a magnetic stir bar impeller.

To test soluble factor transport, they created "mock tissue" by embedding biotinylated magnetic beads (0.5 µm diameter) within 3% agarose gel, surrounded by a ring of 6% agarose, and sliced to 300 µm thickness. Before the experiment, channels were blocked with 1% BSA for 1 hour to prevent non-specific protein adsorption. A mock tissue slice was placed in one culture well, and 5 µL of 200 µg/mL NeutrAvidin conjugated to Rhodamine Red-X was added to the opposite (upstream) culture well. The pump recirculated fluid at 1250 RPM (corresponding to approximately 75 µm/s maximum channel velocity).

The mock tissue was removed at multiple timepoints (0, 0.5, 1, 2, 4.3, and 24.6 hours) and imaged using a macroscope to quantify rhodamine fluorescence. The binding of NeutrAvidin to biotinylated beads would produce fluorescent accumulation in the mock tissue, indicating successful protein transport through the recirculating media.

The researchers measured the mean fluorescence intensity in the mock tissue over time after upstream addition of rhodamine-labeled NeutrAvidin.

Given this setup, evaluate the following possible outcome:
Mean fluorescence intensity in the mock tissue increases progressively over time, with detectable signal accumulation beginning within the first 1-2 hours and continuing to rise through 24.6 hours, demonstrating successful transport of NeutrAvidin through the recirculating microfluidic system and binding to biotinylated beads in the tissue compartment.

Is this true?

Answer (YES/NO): YES